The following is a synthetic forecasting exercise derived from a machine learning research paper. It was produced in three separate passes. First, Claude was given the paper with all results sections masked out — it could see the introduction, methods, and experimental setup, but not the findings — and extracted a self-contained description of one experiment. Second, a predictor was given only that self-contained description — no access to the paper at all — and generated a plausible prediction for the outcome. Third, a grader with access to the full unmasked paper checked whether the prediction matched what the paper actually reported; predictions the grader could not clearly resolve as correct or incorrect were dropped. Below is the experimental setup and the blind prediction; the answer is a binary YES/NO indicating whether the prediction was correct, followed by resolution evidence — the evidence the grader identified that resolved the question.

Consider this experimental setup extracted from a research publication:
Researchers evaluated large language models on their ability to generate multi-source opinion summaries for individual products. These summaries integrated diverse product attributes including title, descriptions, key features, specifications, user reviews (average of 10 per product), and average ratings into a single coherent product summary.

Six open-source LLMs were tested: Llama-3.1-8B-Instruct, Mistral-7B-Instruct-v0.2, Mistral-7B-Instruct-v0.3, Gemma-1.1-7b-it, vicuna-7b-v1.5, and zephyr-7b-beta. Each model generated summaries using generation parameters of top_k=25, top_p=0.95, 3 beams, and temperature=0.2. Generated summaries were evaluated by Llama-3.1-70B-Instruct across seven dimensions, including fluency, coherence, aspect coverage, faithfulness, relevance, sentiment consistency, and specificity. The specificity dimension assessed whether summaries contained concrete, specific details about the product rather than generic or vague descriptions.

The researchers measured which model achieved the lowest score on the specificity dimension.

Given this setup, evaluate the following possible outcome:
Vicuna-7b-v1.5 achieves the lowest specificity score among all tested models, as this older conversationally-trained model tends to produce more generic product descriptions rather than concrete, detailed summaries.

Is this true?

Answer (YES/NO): YES